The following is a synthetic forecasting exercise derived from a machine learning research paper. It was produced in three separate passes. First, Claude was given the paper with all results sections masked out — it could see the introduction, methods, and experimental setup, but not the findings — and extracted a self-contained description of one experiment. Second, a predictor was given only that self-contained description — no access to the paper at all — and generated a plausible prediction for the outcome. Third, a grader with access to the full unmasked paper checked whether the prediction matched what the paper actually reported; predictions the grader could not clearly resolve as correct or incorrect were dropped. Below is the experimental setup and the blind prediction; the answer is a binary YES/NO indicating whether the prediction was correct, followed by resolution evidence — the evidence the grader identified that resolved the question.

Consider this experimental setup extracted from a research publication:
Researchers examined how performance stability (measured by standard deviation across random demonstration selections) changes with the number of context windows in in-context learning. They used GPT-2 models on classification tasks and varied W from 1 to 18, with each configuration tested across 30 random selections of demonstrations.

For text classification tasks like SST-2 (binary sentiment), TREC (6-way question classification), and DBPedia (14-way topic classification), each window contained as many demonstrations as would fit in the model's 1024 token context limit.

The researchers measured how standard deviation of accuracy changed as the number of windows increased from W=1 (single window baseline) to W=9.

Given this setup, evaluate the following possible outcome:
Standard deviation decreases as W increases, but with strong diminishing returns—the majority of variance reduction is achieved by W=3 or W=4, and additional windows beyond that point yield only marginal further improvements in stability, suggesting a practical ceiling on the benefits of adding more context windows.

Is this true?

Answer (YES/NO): YES